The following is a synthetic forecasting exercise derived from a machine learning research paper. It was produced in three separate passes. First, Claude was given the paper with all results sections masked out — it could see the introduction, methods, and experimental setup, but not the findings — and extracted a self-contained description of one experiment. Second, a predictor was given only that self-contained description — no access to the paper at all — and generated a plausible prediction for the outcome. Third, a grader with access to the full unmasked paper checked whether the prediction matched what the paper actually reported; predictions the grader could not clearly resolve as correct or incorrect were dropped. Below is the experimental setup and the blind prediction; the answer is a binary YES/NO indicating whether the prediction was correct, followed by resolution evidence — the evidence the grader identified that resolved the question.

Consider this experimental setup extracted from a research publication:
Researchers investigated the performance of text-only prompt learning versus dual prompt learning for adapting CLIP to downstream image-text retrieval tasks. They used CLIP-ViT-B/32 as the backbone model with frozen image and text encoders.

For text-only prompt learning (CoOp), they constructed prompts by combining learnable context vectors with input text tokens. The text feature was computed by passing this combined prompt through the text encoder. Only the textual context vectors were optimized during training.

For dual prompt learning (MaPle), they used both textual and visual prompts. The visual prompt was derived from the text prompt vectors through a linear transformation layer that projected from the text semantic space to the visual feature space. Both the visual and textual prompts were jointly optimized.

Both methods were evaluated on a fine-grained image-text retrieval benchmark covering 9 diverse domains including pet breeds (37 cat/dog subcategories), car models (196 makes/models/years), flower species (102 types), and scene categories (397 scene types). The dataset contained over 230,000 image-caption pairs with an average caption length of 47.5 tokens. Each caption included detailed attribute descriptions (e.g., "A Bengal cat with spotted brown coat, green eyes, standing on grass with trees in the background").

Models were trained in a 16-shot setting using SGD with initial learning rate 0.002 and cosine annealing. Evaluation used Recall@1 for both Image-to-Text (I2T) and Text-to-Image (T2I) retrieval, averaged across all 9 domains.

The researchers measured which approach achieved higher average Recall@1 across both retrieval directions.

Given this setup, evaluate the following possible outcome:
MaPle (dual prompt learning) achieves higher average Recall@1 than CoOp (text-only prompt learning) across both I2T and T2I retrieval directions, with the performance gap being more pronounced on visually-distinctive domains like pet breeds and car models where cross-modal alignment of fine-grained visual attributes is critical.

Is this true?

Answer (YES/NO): NO